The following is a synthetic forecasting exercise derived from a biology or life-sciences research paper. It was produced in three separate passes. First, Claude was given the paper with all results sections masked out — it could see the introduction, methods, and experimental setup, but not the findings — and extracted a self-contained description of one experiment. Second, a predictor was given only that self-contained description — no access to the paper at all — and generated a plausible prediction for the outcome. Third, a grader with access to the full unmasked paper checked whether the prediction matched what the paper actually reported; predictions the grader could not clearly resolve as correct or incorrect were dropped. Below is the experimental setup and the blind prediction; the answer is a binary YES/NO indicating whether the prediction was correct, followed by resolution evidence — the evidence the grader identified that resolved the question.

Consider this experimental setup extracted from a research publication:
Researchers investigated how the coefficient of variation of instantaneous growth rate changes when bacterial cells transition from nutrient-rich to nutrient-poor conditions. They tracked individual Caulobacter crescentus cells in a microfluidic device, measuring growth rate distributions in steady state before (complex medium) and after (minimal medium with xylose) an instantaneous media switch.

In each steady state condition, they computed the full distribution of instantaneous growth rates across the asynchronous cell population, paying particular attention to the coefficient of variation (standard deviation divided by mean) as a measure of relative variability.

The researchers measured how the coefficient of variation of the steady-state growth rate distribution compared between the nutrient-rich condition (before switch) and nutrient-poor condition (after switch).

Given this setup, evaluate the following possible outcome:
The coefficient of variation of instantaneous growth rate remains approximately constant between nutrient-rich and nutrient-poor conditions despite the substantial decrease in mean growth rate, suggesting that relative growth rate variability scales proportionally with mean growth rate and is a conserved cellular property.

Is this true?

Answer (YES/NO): NO